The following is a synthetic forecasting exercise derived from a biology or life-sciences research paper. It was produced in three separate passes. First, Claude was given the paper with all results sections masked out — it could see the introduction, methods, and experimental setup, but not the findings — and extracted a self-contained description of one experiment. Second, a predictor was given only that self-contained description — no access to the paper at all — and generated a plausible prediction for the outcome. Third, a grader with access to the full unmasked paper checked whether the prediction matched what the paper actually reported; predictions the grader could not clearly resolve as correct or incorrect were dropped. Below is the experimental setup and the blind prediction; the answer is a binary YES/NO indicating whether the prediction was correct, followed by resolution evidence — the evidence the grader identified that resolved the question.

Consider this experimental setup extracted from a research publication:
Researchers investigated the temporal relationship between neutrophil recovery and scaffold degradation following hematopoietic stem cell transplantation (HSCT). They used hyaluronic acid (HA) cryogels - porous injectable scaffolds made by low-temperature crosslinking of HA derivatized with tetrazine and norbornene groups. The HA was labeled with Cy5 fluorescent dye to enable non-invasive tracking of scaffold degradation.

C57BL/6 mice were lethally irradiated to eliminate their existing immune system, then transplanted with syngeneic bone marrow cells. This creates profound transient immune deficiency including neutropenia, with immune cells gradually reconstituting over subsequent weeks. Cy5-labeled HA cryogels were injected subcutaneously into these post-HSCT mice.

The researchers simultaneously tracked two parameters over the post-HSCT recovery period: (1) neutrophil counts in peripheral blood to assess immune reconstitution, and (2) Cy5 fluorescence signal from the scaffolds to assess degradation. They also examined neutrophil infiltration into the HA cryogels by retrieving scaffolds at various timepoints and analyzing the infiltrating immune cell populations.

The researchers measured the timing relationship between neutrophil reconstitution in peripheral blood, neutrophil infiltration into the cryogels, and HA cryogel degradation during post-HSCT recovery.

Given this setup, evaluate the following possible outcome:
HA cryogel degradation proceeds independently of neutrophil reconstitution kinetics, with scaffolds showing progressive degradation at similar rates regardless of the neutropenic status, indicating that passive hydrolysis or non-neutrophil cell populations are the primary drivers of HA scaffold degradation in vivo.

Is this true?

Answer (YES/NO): NO